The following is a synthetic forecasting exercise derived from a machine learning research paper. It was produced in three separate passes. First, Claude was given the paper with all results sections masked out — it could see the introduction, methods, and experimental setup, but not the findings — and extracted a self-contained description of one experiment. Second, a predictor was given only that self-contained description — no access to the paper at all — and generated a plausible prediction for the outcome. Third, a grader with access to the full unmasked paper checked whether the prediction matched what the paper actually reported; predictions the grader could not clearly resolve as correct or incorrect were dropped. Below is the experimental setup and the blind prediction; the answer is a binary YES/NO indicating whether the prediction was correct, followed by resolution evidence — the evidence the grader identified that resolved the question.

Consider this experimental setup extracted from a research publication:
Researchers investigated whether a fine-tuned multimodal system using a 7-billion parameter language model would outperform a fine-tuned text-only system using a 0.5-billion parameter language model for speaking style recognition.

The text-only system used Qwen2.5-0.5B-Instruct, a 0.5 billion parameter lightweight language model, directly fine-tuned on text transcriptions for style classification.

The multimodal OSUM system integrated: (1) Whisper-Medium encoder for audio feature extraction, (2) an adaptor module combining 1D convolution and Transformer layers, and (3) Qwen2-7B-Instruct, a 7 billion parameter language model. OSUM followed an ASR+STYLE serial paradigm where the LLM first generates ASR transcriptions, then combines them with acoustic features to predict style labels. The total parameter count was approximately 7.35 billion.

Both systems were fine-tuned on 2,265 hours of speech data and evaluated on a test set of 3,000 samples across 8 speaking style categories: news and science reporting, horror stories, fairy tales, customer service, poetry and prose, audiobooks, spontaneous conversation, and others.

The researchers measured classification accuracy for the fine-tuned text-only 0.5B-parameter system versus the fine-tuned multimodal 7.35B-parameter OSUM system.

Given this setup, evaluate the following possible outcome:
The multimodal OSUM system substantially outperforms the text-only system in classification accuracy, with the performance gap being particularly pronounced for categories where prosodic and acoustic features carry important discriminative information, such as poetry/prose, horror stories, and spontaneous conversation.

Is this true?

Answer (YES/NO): NO